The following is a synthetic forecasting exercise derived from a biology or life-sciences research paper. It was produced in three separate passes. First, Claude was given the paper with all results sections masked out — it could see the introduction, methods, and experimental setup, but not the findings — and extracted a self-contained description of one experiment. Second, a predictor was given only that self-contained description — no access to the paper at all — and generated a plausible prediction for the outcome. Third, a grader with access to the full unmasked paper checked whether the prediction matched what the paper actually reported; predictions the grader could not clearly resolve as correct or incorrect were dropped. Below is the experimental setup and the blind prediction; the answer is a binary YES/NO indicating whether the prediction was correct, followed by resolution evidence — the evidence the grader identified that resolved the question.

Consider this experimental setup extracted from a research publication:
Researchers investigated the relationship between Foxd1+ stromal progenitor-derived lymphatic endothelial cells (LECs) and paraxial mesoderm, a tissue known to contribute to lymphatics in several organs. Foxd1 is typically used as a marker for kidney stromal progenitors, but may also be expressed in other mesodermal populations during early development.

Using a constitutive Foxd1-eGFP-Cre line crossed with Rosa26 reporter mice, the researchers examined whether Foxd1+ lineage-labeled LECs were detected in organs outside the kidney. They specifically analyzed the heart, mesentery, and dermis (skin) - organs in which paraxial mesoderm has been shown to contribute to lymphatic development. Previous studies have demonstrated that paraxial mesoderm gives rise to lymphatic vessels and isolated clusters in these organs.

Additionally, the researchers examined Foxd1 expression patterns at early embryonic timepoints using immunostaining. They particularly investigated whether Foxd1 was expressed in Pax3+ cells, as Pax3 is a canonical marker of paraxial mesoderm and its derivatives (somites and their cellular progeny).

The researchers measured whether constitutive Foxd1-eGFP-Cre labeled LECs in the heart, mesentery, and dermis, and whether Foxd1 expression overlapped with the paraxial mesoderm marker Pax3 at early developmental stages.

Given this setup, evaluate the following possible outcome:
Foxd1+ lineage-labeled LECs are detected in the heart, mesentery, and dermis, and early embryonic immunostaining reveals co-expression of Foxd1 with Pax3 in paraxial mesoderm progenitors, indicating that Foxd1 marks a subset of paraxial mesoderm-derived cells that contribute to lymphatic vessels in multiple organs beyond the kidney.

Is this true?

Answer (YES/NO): NO